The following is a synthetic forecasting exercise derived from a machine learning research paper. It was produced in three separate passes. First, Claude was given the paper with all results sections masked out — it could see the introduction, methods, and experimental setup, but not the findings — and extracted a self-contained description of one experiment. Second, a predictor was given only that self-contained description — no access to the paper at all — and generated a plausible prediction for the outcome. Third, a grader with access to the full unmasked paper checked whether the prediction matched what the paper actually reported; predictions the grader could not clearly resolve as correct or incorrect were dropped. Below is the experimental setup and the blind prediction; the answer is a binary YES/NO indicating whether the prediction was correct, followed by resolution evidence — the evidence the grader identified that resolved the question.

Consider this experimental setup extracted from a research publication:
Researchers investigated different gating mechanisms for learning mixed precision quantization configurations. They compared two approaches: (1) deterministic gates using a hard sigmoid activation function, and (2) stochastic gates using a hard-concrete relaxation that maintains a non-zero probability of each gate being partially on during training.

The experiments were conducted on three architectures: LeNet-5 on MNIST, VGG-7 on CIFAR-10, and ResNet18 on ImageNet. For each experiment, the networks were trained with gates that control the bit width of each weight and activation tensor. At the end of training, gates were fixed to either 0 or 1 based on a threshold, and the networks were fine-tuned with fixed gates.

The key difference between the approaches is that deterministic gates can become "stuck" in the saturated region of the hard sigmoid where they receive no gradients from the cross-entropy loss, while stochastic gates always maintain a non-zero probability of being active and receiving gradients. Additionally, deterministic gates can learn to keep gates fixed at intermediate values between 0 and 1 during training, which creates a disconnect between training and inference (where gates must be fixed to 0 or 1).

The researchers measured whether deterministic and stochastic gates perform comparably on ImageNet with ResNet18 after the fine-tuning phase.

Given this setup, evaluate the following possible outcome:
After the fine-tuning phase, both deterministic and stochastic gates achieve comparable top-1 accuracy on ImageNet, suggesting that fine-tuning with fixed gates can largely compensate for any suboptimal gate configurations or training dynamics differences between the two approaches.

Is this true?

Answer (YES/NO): NO